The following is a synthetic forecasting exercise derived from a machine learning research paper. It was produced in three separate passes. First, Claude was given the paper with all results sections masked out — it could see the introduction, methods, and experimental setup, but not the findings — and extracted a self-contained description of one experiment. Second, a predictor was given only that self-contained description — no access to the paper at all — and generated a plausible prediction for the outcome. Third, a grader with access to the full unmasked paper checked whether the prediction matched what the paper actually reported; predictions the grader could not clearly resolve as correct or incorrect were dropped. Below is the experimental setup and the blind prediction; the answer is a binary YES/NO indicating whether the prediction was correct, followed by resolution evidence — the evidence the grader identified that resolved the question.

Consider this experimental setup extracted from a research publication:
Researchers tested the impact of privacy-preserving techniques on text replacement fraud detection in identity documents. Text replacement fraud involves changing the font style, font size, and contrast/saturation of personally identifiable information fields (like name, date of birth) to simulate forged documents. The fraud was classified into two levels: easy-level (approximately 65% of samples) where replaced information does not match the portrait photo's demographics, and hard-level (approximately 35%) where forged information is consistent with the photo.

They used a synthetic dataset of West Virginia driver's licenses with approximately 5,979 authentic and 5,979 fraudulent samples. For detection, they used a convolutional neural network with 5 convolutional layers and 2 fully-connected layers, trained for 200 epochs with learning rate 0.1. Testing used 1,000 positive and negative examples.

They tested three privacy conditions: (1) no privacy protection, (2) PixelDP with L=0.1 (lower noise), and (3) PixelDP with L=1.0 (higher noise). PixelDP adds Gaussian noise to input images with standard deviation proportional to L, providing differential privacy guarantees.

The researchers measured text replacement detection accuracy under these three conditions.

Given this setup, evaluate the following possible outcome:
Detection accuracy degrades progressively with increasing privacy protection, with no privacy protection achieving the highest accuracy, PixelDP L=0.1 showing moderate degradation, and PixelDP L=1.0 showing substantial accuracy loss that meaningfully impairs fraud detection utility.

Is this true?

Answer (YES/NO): NO